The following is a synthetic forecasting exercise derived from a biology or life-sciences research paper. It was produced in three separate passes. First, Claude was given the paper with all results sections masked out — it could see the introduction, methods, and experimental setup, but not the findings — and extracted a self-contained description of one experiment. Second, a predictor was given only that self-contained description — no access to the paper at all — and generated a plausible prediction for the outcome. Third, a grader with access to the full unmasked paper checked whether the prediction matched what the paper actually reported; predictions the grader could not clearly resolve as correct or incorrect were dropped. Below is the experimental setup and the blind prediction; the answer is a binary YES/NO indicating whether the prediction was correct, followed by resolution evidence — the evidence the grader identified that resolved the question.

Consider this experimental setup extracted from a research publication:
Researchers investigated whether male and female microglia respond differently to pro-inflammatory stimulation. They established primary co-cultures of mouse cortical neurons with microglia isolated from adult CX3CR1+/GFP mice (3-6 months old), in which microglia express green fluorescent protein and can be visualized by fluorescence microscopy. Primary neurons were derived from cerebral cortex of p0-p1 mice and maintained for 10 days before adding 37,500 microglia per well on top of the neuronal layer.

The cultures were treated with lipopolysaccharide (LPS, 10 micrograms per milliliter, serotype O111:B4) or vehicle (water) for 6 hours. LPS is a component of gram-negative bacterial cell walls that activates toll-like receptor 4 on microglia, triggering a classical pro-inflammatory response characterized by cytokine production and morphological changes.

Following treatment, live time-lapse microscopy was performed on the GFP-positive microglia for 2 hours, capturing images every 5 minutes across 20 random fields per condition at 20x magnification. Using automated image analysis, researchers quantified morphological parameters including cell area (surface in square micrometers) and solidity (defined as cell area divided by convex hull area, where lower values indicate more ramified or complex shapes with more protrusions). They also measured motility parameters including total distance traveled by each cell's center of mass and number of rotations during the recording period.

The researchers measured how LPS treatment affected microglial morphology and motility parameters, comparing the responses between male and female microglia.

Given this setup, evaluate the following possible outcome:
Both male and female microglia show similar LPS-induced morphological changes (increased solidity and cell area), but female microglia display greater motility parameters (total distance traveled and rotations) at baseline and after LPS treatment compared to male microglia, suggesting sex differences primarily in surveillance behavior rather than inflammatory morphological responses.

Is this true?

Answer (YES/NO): NO